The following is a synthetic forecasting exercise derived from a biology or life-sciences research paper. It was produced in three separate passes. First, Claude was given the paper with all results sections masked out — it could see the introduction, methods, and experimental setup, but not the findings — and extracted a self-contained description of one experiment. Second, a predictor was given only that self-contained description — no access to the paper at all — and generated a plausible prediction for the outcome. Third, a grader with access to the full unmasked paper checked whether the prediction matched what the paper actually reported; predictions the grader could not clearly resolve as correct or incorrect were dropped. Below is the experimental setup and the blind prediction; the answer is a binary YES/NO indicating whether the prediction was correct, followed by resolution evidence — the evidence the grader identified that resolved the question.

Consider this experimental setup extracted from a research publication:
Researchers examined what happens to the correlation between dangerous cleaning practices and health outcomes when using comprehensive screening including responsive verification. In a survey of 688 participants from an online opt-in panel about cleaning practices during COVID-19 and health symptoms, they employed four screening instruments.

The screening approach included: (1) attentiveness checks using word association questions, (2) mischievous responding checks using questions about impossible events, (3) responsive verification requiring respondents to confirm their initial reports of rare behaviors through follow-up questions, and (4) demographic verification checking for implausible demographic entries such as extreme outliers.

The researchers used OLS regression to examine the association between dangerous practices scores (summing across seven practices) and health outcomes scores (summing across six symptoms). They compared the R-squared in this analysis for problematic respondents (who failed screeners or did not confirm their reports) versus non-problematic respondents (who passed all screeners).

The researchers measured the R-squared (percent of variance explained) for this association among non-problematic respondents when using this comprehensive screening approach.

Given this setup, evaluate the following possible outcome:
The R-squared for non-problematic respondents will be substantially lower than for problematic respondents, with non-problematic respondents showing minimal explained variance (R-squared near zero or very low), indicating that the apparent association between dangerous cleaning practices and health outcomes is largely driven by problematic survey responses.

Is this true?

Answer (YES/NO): YES